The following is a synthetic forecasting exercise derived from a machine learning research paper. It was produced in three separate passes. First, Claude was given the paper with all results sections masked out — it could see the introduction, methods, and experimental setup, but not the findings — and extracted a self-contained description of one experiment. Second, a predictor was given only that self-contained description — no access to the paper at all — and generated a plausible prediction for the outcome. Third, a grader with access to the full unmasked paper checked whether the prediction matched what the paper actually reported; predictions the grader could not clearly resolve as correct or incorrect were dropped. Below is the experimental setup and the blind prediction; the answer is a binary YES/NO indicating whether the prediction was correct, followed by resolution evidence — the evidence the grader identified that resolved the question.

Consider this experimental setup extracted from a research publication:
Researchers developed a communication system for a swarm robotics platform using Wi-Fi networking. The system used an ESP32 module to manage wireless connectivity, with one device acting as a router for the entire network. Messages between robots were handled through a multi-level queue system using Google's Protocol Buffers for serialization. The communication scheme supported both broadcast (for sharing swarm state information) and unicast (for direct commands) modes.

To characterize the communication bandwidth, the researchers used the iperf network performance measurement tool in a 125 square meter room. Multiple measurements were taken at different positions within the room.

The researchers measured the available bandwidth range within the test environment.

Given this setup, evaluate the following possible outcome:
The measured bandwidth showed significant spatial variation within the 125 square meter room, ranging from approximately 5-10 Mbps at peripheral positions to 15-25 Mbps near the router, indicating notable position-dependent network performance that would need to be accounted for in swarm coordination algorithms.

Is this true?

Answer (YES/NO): NO